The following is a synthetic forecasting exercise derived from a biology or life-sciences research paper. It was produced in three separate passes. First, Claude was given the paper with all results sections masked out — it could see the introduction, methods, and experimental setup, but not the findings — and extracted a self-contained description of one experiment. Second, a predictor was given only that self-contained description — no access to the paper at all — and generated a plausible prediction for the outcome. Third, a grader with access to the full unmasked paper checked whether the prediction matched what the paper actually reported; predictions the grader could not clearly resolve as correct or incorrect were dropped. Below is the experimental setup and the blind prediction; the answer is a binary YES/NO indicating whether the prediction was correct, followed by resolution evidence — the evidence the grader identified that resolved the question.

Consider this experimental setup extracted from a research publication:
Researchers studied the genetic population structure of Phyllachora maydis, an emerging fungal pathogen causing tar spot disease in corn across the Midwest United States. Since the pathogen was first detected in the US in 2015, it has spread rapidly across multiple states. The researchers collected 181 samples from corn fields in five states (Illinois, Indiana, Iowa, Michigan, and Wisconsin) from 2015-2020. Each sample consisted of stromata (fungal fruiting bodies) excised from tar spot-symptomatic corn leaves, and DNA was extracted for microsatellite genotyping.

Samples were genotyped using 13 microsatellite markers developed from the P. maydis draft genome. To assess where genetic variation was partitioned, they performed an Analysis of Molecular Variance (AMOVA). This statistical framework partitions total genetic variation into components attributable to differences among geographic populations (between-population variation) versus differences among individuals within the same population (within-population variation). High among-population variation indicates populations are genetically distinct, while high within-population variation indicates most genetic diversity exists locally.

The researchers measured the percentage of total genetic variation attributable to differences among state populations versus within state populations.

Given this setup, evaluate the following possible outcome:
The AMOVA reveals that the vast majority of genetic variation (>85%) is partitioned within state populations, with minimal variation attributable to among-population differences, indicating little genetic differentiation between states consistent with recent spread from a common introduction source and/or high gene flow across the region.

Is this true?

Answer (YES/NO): NO